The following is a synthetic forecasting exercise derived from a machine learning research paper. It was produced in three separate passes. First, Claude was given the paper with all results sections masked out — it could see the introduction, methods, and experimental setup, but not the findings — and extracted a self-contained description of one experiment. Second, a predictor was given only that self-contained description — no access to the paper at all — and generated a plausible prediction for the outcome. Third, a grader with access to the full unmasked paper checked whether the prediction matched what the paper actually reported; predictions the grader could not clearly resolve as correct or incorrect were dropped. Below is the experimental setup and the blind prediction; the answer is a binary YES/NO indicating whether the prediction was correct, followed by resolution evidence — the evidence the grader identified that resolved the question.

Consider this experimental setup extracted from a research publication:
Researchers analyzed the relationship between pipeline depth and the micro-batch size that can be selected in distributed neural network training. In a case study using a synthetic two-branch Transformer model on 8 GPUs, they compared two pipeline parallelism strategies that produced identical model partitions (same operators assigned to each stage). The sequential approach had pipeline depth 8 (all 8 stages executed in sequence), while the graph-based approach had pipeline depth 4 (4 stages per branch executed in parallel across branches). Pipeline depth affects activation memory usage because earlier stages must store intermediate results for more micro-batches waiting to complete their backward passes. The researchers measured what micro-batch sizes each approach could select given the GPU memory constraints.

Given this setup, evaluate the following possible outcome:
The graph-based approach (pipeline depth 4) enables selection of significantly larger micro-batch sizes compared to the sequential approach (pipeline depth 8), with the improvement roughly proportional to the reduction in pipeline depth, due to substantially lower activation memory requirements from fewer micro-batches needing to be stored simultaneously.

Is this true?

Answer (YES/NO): YES